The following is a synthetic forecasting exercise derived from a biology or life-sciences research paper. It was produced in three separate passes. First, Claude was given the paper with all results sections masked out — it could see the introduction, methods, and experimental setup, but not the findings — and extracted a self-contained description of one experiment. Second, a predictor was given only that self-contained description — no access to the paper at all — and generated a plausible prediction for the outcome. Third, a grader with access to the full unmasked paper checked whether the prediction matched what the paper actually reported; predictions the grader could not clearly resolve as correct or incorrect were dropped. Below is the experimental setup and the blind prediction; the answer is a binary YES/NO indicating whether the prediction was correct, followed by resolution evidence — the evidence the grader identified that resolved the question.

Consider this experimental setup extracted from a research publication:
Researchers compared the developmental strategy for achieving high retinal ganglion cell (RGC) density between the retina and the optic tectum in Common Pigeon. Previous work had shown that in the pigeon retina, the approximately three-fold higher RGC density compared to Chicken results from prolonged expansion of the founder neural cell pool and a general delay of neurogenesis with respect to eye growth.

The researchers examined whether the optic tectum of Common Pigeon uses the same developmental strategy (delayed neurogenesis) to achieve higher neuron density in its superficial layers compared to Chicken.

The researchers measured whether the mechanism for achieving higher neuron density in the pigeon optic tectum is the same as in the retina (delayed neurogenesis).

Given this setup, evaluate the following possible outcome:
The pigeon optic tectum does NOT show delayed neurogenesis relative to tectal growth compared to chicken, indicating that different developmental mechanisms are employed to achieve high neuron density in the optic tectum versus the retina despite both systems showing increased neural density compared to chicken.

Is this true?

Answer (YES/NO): YES